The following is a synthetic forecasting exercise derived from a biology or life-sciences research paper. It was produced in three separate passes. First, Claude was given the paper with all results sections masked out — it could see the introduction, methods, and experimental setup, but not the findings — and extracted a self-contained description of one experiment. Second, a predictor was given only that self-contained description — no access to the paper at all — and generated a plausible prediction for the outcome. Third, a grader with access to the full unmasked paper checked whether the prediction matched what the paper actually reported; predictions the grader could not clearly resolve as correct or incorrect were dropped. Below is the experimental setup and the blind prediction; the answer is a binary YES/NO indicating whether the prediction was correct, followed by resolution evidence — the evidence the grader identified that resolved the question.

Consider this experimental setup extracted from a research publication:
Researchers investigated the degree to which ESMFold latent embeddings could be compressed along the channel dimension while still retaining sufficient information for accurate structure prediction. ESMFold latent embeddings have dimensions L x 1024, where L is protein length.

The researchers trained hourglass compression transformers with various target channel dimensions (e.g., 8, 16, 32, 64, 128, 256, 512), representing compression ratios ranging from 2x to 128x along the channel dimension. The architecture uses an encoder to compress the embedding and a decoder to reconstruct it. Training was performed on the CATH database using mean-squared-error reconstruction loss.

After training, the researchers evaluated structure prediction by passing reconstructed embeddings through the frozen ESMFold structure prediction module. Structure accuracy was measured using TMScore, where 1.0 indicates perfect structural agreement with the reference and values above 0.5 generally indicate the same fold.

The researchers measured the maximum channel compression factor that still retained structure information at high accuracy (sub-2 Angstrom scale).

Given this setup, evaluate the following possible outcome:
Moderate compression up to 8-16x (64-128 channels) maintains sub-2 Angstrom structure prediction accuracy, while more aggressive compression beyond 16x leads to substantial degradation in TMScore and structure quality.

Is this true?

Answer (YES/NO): NO